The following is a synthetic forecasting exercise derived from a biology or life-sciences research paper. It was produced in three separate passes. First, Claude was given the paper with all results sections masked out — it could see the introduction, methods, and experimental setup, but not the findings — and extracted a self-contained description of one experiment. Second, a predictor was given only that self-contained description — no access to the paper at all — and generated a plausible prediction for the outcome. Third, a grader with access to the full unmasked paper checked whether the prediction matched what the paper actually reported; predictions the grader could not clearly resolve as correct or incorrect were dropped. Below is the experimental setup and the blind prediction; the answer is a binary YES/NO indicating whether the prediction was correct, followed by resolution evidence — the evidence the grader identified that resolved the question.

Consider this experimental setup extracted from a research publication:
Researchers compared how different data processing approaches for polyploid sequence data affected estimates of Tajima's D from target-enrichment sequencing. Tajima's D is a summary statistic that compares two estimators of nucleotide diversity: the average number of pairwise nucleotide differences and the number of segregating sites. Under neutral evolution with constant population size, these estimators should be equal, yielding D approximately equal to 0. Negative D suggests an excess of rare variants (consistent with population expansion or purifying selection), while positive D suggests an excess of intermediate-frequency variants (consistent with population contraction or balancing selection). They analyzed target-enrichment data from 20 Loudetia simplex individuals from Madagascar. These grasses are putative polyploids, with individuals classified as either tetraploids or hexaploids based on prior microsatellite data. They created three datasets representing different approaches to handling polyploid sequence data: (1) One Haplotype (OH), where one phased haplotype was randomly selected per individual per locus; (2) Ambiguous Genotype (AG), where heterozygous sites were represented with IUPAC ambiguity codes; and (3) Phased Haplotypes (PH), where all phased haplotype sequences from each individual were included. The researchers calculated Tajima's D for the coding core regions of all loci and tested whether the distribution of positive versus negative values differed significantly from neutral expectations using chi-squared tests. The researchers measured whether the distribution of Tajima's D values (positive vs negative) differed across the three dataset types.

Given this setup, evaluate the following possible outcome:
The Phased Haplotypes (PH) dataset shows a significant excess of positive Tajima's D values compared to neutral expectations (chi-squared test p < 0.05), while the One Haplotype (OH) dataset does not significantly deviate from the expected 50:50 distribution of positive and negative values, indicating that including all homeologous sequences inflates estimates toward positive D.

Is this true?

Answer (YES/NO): NO